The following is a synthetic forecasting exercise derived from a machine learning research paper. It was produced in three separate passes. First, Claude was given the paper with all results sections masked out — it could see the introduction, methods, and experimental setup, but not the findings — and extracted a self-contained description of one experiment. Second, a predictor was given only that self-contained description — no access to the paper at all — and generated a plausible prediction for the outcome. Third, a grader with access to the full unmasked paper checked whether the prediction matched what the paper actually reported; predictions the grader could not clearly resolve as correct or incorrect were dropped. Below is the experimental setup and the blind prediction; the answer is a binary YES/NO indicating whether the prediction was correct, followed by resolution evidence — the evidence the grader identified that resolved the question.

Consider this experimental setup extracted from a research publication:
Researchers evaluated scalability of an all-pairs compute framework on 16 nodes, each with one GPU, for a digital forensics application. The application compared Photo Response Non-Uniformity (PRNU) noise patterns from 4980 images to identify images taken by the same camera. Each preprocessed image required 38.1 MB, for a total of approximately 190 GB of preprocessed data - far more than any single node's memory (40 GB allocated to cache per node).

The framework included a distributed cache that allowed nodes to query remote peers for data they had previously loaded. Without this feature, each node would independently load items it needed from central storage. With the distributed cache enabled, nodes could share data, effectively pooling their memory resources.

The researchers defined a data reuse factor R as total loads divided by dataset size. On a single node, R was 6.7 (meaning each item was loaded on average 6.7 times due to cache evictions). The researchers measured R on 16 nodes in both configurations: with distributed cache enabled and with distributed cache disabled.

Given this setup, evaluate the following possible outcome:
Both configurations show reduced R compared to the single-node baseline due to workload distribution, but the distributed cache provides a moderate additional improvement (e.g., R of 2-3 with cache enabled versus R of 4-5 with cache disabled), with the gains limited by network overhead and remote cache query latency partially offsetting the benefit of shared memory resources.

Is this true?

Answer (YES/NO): NO